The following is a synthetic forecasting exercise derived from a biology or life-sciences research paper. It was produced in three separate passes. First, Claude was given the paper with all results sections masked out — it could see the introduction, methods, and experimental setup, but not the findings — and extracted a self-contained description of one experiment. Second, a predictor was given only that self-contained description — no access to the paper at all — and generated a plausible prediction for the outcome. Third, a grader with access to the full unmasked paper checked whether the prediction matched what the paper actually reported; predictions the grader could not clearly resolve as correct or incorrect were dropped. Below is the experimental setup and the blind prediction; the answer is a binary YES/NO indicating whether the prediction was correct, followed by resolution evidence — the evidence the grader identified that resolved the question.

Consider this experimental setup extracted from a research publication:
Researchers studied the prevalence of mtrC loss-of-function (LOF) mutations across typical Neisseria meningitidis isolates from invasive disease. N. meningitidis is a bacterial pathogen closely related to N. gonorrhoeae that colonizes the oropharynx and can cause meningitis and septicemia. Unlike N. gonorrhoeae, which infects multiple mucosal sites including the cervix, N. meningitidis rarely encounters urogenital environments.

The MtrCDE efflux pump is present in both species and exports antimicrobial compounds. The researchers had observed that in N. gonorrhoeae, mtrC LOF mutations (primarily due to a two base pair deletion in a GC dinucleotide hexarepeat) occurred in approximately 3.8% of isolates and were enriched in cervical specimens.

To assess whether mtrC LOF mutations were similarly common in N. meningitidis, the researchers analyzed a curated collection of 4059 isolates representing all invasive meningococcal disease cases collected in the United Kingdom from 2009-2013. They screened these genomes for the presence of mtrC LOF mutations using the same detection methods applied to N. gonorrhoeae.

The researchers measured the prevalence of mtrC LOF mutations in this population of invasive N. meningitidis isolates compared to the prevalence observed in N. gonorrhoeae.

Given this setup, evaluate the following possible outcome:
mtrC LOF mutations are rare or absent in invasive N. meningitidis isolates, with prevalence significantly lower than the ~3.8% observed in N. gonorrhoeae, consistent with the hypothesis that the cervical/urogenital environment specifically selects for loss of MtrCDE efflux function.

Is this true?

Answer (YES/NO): YES